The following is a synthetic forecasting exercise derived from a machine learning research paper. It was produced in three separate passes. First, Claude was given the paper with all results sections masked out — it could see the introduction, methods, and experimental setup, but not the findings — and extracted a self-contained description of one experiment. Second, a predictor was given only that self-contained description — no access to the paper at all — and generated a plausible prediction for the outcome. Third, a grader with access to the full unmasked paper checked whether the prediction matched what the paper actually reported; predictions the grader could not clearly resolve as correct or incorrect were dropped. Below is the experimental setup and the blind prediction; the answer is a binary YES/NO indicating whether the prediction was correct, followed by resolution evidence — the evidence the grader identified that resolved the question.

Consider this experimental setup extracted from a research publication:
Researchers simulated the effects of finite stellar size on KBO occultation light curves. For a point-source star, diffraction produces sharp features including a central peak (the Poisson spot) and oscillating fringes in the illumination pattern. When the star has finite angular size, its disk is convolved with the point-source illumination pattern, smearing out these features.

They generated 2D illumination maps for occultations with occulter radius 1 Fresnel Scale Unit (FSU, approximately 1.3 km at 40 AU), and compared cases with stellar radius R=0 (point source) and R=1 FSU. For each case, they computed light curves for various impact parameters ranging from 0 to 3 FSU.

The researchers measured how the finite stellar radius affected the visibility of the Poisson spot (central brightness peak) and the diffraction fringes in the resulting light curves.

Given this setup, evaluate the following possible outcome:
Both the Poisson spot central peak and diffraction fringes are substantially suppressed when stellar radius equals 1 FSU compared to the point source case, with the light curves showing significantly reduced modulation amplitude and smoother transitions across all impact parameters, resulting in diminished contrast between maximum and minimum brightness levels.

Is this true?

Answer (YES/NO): NO